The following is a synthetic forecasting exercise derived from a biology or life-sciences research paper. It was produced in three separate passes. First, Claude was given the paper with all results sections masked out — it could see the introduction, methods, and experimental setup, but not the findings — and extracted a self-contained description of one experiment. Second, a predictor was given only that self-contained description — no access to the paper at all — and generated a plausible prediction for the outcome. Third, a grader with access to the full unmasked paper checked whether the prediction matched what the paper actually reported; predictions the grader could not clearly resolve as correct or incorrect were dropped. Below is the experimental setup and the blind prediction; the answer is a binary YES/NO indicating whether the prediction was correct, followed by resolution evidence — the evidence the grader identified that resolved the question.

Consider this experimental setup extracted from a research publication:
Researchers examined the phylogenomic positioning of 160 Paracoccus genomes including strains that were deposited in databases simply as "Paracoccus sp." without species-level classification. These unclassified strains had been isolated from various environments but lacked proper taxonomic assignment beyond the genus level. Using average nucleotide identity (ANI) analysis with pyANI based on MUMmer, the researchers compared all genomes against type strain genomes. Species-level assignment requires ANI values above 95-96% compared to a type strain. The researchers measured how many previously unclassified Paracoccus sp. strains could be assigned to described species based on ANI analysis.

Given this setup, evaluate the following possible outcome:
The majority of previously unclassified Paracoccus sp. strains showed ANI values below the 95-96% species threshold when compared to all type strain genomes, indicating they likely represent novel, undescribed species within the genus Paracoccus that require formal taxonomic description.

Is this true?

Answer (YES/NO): NO